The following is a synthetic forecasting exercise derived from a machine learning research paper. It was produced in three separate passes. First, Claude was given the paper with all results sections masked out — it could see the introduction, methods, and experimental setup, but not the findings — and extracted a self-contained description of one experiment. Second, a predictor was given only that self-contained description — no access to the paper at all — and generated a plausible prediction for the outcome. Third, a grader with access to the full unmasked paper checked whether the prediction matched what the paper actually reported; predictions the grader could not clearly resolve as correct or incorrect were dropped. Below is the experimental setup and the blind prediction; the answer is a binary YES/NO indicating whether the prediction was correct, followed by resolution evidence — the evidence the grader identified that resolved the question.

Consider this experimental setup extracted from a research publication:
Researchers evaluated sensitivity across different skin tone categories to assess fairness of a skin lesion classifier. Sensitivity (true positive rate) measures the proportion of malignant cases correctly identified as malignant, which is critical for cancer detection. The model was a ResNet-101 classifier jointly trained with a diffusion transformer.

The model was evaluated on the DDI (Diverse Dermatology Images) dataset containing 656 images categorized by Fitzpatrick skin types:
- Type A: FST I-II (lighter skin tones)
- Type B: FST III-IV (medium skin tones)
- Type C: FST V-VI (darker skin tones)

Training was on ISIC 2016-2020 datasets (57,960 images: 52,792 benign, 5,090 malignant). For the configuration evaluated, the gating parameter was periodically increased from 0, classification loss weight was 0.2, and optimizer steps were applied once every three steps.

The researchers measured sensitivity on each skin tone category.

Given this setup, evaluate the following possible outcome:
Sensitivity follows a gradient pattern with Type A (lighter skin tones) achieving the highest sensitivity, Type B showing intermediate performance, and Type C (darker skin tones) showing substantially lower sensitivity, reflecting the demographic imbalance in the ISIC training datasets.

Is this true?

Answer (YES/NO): NO